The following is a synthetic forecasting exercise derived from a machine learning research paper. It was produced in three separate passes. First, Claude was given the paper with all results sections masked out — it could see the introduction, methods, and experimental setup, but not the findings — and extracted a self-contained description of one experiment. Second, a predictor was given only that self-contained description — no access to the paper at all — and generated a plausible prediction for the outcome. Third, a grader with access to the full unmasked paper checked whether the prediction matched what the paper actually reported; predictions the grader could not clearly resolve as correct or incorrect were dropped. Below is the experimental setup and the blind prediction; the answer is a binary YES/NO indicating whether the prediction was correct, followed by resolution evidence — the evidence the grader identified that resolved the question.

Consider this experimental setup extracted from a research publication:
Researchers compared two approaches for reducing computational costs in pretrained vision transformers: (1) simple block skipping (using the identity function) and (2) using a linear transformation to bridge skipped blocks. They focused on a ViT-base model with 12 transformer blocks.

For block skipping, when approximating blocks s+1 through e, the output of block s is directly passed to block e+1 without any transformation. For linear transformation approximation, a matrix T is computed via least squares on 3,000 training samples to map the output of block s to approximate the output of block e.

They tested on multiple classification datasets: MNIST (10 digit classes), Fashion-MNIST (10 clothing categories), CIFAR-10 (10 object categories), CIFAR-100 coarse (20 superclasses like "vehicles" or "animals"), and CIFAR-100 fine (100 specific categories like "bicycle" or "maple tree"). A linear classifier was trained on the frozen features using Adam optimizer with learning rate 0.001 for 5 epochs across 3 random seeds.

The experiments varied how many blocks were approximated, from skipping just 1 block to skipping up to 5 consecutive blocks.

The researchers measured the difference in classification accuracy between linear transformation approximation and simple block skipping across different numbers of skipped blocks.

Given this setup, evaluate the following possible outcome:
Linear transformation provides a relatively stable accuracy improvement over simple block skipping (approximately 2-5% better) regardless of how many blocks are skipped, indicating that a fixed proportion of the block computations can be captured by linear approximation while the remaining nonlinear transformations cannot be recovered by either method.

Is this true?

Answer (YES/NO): NO